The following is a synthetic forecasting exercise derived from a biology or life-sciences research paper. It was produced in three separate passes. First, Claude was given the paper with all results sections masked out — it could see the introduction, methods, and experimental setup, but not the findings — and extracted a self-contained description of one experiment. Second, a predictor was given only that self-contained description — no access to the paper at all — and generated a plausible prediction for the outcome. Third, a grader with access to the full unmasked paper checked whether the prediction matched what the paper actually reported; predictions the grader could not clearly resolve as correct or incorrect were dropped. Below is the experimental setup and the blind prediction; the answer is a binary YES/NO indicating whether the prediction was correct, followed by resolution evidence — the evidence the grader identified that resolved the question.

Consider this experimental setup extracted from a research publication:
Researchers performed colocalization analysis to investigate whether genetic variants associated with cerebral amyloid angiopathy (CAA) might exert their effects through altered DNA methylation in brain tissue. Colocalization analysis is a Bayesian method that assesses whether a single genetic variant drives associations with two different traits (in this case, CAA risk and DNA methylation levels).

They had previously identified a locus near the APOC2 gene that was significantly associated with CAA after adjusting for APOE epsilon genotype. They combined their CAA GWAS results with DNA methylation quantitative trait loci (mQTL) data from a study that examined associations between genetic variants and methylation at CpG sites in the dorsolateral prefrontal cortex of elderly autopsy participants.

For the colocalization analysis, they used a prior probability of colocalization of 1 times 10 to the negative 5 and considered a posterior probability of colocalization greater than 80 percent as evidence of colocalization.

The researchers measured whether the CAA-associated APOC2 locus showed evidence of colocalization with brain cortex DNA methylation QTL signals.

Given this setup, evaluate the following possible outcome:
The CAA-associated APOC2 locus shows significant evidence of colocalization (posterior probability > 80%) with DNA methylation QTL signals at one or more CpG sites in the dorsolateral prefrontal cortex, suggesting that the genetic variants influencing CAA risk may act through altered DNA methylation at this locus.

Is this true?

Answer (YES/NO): YES